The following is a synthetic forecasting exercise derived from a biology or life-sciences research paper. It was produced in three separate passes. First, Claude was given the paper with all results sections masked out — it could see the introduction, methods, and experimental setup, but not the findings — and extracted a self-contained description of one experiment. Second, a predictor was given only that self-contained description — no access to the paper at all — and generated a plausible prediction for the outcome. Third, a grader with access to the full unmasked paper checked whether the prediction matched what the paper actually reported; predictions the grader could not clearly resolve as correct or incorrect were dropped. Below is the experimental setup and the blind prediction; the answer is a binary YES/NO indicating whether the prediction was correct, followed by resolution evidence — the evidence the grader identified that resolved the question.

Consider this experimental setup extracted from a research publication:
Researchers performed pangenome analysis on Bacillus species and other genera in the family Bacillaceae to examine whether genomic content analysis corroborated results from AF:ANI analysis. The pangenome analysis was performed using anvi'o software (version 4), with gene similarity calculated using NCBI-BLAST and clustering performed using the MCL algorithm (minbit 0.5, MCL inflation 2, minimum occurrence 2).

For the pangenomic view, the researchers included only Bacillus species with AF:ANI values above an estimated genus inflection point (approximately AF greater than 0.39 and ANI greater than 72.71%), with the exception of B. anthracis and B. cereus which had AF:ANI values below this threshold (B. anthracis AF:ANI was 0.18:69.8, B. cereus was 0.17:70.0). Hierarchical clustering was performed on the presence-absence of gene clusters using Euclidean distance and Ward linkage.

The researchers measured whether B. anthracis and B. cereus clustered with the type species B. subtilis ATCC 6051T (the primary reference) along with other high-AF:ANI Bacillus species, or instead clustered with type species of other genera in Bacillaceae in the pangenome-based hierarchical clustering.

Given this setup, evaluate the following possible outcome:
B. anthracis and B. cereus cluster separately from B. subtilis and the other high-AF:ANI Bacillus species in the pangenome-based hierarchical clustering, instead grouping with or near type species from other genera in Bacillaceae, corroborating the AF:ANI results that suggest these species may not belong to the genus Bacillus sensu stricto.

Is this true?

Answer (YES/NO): YES